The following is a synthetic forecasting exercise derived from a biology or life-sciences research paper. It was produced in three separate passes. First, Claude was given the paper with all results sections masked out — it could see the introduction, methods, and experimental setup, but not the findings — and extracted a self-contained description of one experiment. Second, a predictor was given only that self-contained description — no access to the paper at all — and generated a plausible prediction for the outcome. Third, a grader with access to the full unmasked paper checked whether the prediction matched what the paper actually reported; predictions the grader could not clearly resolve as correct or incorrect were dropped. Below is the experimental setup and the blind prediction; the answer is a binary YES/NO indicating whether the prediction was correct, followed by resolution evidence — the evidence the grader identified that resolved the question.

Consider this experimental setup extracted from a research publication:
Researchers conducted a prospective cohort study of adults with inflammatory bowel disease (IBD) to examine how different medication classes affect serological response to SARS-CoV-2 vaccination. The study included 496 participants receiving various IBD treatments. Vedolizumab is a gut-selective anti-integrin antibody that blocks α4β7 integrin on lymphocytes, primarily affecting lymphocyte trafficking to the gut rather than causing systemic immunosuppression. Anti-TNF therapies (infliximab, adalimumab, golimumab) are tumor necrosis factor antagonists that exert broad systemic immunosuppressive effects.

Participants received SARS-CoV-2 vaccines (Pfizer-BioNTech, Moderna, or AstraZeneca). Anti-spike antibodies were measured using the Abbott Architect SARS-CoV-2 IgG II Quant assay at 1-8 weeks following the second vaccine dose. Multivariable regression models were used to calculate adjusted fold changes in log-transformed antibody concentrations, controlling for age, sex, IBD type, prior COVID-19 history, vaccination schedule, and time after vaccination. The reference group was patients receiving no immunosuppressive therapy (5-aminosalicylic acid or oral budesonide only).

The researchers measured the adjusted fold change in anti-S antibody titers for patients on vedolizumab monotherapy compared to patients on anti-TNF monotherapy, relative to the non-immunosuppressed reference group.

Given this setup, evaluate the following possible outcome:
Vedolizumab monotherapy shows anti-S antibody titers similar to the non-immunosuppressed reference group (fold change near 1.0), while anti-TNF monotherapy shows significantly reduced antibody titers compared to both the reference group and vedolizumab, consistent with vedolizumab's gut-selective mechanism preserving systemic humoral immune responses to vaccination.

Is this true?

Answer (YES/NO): YES